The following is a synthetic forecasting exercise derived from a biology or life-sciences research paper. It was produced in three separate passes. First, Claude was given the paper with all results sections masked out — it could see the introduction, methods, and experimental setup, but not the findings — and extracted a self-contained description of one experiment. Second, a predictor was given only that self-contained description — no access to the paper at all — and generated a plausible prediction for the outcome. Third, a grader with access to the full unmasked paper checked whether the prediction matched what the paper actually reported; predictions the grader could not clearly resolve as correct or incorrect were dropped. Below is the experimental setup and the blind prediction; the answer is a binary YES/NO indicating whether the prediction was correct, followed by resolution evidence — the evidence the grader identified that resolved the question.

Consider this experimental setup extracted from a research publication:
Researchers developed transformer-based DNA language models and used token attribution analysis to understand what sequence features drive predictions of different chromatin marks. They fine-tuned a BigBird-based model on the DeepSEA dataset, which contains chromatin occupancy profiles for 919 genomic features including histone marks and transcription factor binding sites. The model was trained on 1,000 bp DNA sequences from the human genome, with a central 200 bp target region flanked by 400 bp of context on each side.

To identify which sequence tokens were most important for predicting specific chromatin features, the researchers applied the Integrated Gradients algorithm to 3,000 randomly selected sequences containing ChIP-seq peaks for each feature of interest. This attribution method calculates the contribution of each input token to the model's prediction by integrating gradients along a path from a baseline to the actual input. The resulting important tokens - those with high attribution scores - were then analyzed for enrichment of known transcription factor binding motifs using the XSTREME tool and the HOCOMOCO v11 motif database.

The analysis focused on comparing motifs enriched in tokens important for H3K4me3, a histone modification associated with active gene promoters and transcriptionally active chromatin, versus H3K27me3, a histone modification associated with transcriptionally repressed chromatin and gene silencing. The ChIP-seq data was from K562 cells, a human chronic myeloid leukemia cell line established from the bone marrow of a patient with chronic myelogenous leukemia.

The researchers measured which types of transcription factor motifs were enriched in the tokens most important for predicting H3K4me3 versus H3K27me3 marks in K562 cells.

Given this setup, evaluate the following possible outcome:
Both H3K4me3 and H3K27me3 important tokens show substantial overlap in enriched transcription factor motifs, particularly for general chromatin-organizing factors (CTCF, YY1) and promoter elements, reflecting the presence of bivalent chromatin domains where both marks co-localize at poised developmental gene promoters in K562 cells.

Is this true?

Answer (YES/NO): NO